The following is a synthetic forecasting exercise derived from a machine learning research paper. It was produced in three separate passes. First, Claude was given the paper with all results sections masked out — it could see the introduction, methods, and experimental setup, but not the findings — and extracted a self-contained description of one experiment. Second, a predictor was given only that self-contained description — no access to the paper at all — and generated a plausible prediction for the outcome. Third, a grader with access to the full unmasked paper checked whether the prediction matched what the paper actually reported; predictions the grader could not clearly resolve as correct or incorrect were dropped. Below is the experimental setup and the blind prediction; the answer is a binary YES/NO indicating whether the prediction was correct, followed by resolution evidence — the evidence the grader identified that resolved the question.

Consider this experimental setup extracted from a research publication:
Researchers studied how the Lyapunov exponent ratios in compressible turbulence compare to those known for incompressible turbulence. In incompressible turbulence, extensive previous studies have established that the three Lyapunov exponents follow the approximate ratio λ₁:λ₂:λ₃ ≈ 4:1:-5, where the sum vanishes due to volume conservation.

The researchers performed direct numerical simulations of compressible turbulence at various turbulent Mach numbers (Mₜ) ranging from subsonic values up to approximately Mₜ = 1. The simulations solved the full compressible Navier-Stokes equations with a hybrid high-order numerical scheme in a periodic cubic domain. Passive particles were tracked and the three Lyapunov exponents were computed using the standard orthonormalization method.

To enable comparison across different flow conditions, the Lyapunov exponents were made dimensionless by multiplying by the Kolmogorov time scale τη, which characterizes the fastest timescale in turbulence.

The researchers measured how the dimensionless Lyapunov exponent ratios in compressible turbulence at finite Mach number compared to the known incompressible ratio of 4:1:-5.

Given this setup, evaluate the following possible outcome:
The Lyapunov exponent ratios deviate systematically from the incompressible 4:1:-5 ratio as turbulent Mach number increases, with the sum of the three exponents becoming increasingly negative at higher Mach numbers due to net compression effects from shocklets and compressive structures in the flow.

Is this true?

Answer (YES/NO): NO